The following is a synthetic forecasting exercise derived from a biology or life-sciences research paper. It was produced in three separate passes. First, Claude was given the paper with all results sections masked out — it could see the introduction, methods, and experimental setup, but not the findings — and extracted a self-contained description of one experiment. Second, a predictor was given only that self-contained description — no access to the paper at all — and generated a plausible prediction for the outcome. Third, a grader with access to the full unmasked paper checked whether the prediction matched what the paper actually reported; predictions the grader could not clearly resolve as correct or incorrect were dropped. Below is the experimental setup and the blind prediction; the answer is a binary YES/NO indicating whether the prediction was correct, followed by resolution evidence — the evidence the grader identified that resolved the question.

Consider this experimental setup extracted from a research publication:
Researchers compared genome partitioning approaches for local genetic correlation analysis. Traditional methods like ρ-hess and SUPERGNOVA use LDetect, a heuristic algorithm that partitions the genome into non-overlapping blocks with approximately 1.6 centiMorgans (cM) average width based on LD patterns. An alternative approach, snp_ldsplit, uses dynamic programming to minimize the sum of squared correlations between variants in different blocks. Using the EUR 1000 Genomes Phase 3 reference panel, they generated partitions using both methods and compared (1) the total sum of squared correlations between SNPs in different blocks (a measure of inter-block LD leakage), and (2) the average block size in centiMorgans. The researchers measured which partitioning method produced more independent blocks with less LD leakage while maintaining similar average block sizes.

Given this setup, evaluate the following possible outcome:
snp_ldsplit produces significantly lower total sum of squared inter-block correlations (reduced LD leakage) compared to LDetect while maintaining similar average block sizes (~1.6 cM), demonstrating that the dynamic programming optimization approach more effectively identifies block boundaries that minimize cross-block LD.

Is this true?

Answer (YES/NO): YES